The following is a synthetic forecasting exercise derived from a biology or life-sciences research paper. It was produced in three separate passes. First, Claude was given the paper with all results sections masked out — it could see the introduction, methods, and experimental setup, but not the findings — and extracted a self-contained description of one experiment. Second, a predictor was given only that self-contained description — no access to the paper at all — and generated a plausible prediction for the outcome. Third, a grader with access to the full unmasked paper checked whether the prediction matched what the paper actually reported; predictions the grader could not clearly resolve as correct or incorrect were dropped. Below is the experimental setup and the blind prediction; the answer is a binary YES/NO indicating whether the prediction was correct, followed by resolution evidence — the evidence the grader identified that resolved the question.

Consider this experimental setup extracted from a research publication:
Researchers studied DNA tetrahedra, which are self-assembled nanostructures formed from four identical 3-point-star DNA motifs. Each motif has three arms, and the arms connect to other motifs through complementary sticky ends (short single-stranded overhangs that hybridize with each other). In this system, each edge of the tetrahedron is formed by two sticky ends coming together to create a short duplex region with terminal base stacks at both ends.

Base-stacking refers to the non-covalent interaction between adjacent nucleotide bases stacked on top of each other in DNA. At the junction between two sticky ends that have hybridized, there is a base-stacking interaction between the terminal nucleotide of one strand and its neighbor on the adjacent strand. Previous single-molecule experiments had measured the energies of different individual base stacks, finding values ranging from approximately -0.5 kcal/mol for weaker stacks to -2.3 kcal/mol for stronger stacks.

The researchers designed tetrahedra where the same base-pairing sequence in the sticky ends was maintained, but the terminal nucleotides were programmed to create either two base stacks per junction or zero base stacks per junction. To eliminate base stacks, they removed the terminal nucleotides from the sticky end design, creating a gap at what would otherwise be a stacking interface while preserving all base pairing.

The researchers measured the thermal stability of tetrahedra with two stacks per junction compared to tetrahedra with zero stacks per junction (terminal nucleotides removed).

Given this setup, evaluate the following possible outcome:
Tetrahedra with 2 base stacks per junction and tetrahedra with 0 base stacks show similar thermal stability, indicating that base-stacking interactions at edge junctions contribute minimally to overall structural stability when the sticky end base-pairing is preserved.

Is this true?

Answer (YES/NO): NO